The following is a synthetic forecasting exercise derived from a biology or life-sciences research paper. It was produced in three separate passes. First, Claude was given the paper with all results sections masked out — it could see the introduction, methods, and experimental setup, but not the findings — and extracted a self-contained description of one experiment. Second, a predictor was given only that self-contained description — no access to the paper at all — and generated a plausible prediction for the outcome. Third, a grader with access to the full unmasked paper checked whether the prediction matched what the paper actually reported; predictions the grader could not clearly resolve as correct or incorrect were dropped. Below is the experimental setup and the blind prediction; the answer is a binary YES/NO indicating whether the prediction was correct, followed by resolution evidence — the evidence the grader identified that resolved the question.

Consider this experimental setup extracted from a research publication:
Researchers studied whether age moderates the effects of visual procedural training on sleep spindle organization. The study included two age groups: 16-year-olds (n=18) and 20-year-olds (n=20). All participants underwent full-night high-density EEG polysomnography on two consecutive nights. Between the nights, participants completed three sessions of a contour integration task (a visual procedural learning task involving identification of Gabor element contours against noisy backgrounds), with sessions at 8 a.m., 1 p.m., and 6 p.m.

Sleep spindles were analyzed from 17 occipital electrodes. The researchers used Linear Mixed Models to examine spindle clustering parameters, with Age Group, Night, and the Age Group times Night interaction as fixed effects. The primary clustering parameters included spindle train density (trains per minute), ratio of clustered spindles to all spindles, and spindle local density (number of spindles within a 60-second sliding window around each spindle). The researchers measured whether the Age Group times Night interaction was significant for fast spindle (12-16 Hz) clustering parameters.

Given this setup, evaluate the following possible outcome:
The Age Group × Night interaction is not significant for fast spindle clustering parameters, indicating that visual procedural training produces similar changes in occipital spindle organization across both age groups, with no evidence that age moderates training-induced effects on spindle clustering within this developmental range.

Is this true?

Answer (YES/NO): YES